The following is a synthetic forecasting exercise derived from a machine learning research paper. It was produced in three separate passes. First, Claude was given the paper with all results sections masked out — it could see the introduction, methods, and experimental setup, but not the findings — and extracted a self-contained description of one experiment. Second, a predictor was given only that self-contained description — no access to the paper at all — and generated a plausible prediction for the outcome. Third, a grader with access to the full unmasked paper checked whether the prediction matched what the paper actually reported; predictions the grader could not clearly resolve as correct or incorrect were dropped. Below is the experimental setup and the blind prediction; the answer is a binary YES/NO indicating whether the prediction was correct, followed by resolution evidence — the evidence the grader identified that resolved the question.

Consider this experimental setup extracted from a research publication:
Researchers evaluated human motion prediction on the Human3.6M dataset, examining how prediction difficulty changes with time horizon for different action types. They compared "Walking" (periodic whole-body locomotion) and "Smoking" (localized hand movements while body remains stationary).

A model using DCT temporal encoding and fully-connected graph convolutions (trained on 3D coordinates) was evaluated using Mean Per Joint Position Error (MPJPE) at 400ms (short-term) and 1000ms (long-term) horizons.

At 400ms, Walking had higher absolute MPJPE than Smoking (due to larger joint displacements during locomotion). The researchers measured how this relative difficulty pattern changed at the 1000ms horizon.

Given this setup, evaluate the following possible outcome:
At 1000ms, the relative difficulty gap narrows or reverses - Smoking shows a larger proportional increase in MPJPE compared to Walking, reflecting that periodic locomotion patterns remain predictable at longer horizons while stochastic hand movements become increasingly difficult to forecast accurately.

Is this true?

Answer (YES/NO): YES